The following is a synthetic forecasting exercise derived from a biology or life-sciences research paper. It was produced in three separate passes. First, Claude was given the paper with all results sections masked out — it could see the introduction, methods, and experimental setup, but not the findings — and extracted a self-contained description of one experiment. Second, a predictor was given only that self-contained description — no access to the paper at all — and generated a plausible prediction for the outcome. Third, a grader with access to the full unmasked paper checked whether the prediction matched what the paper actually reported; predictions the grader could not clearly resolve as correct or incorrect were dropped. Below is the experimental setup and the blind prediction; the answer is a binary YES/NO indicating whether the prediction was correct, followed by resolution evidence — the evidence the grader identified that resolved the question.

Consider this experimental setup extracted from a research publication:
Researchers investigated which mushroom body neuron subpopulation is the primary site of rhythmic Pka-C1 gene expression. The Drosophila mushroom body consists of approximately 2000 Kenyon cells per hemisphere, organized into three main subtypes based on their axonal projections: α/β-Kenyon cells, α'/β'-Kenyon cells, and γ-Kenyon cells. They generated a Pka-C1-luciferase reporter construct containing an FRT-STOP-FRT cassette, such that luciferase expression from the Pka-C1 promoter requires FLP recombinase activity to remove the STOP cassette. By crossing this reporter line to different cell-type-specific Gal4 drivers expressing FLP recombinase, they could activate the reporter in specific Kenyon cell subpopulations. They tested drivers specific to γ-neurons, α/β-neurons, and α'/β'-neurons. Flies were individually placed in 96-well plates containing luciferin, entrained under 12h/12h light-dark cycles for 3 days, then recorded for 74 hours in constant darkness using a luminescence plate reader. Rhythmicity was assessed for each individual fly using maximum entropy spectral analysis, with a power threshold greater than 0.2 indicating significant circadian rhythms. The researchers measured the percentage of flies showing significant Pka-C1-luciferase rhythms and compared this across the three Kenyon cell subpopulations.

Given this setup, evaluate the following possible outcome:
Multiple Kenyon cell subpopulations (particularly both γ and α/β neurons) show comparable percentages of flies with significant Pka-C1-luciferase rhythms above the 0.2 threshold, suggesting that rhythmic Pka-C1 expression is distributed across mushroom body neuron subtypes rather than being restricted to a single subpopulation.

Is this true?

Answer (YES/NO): NO